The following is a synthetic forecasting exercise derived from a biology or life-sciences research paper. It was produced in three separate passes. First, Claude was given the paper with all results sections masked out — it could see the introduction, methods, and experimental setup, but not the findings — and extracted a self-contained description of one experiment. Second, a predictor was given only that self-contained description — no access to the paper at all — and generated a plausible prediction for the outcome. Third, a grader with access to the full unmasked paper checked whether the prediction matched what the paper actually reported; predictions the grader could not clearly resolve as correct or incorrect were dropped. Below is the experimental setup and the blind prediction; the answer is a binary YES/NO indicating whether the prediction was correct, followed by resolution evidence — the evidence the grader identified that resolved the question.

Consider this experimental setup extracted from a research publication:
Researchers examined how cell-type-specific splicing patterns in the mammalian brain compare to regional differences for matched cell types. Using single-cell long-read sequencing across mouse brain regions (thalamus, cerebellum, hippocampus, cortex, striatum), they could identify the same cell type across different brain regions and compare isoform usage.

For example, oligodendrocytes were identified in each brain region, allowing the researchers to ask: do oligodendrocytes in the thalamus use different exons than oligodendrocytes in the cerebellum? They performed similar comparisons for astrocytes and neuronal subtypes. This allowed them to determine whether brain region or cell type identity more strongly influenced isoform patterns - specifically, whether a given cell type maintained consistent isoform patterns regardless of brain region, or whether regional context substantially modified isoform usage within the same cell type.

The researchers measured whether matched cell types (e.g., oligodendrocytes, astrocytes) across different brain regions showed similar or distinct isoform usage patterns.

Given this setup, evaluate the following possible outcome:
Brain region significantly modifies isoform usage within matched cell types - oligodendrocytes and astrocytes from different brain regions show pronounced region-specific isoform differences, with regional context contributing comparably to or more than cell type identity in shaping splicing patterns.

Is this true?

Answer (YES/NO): NO